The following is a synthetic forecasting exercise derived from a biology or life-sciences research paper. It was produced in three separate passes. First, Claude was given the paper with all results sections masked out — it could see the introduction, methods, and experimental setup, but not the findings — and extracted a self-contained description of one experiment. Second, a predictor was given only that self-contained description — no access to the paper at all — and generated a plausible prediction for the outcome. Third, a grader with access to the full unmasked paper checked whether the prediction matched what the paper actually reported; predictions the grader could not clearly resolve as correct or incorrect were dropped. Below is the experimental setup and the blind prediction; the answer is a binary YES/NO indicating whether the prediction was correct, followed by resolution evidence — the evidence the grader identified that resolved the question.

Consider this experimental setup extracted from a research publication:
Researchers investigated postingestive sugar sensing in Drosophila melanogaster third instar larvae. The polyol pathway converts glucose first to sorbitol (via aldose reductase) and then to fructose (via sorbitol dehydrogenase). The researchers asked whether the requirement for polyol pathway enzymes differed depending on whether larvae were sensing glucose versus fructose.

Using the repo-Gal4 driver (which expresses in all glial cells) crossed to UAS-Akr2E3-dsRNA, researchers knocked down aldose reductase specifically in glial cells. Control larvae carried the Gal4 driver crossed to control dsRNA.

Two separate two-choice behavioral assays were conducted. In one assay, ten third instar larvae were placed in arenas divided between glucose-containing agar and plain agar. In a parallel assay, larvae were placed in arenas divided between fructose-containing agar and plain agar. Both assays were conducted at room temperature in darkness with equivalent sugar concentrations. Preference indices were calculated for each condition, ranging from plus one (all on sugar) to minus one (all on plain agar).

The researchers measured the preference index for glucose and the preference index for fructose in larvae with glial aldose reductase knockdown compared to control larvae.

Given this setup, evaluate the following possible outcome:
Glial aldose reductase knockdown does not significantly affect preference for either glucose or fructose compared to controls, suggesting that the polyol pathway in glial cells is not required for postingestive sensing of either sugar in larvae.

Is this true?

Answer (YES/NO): NO